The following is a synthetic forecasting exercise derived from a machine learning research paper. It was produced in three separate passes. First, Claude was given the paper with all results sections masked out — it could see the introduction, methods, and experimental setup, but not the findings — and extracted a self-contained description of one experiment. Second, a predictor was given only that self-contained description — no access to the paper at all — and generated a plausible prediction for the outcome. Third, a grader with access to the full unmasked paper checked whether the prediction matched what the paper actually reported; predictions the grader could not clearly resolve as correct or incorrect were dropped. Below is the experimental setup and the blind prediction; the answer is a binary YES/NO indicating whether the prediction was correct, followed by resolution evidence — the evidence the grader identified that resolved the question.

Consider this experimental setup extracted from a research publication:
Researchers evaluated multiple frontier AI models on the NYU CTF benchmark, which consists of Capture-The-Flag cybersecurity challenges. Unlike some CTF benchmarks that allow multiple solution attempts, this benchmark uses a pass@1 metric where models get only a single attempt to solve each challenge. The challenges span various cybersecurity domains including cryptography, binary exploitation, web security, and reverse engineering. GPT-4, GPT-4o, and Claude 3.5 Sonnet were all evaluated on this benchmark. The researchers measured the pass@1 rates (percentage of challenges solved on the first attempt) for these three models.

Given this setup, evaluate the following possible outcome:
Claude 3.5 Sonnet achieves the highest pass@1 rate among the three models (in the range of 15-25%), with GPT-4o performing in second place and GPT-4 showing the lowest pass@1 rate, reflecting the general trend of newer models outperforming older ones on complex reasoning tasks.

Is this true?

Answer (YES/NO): NO